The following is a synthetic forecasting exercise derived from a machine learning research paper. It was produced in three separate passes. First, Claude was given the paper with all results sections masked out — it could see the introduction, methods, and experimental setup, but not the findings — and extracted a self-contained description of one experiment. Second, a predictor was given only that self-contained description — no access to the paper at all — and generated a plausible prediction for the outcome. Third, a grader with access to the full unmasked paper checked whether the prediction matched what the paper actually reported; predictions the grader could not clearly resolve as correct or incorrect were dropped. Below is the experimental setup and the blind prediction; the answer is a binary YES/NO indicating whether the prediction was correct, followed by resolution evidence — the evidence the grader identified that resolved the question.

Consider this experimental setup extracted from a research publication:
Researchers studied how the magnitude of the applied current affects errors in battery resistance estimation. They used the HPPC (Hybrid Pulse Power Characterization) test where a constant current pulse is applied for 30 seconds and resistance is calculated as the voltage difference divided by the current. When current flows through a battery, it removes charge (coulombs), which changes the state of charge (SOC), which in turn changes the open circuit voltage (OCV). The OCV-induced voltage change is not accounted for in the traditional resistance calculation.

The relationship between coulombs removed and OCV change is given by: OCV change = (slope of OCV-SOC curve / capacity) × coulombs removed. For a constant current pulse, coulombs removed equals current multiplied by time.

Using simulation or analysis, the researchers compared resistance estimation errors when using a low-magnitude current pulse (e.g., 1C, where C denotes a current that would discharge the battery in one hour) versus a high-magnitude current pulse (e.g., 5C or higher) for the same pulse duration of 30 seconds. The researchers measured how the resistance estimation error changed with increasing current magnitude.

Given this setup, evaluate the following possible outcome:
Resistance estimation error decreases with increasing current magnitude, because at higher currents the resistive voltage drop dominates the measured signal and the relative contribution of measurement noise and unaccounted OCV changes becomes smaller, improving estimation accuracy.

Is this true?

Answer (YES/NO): NO